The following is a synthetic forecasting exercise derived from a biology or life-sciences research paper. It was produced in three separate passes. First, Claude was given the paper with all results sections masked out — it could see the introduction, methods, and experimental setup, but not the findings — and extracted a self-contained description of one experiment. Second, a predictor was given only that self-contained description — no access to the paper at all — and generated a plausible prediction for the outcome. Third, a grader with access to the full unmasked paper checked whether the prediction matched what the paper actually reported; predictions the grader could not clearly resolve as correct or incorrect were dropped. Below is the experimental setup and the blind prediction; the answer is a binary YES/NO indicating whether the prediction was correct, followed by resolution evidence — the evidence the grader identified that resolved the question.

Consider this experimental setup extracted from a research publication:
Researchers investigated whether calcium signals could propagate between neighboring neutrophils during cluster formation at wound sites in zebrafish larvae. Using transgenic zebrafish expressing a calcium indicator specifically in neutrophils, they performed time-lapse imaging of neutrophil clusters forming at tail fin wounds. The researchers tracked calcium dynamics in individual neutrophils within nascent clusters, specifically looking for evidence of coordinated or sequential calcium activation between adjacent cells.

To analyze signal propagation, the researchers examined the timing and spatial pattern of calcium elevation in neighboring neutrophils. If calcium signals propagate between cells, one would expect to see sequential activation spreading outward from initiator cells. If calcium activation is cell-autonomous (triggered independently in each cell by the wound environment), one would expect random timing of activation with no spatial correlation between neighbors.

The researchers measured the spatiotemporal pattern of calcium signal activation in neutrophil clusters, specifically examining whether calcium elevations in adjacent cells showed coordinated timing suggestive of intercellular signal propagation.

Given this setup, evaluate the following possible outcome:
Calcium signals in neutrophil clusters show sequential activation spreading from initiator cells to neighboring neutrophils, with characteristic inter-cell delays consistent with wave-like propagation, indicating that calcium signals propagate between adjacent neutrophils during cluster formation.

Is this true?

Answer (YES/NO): YES